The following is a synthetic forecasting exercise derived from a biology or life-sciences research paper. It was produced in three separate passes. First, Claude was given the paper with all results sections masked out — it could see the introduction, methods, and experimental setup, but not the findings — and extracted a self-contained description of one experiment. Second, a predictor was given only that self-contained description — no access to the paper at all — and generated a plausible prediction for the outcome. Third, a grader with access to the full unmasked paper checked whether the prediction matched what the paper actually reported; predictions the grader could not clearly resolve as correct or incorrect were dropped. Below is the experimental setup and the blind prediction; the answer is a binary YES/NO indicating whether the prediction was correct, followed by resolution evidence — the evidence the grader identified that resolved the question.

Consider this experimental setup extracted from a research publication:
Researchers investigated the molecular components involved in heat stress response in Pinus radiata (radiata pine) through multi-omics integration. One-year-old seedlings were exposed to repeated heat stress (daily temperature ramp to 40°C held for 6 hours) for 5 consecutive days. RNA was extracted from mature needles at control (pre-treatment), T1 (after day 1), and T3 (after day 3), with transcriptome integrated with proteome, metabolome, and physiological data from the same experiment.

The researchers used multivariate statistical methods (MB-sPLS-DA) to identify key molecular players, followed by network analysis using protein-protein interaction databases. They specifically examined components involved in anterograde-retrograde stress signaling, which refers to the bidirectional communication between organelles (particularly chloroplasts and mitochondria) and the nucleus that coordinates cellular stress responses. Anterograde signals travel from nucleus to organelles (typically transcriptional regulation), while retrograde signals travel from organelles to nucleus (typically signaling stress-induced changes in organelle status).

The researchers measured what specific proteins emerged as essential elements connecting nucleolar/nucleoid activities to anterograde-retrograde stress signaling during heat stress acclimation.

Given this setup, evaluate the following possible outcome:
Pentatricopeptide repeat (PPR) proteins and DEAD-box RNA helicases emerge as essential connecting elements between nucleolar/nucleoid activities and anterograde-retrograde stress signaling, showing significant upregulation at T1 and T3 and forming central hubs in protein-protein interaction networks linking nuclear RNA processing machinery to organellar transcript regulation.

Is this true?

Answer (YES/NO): NO